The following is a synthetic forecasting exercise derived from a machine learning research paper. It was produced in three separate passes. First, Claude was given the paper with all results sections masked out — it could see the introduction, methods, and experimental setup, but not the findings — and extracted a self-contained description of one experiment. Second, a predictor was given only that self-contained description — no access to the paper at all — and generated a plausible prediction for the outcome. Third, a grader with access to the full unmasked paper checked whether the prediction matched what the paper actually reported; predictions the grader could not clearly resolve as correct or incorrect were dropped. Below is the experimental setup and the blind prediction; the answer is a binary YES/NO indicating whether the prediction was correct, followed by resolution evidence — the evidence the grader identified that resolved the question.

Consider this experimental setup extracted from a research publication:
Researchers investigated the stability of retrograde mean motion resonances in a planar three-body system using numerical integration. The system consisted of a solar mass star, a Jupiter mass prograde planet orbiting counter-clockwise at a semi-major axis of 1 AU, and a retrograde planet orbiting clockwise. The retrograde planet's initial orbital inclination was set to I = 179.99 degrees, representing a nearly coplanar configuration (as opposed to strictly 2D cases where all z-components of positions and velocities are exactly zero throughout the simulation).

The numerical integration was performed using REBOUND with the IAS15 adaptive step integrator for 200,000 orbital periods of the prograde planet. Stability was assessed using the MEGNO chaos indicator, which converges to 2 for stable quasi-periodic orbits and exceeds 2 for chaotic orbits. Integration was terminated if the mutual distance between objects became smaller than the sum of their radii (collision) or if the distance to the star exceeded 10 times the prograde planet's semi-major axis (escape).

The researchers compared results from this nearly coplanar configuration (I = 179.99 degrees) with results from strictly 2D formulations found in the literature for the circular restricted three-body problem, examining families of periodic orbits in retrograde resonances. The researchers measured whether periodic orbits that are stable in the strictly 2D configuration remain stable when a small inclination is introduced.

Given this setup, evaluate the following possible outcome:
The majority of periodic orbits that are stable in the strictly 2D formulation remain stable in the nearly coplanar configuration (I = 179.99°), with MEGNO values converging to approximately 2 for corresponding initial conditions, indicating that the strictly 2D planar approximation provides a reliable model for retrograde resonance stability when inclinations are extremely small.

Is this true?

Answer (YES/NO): NO